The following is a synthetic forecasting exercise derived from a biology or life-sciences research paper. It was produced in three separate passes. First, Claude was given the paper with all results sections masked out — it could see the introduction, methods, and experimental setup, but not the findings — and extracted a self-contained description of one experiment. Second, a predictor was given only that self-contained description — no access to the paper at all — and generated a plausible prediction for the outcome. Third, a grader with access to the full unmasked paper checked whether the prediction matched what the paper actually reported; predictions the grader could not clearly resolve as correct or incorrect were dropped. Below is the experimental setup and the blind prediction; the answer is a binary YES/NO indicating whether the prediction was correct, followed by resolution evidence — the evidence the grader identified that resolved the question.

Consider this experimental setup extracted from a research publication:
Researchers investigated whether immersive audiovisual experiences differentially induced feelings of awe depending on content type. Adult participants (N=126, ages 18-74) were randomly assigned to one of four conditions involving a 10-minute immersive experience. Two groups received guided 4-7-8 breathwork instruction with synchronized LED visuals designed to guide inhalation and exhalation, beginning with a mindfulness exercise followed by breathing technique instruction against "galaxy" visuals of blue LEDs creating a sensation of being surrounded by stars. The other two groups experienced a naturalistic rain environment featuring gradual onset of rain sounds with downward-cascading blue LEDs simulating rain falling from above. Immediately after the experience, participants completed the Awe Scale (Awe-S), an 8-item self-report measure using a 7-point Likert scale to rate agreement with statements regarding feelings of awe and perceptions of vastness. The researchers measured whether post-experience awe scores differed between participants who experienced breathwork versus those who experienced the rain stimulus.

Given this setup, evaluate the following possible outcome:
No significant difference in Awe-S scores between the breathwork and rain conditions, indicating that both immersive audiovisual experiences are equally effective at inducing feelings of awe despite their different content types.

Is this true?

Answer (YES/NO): YES